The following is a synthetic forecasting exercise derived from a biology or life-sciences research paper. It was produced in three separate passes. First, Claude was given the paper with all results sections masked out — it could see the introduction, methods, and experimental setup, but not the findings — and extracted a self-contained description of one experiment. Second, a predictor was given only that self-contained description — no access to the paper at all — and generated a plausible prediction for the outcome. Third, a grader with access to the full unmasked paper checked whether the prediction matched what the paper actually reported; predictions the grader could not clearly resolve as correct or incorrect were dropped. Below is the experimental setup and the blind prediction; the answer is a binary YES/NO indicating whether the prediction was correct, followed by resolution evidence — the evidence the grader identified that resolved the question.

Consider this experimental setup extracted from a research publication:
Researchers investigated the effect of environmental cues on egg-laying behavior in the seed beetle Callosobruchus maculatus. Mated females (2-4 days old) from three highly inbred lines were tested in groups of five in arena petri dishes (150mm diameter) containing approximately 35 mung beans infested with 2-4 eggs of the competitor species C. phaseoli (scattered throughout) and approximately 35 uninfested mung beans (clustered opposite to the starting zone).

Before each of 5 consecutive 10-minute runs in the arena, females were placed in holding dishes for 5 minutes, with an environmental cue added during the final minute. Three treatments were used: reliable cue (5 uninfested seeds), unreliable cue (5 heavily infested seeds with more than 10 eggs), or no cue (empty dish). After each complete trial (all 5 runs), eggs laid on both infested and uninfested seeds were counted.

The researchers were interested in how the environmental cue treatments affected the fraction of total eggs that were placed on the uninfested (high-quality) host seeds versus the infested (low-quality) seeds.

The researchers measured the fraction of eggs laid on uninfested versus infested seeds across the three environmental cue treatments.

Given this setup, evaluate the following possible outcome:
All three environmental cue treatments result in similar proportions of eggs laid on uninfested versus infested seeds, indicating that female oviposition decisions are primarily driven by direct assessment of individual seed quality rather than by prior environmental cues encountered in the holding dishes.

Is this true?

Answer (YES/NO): NO